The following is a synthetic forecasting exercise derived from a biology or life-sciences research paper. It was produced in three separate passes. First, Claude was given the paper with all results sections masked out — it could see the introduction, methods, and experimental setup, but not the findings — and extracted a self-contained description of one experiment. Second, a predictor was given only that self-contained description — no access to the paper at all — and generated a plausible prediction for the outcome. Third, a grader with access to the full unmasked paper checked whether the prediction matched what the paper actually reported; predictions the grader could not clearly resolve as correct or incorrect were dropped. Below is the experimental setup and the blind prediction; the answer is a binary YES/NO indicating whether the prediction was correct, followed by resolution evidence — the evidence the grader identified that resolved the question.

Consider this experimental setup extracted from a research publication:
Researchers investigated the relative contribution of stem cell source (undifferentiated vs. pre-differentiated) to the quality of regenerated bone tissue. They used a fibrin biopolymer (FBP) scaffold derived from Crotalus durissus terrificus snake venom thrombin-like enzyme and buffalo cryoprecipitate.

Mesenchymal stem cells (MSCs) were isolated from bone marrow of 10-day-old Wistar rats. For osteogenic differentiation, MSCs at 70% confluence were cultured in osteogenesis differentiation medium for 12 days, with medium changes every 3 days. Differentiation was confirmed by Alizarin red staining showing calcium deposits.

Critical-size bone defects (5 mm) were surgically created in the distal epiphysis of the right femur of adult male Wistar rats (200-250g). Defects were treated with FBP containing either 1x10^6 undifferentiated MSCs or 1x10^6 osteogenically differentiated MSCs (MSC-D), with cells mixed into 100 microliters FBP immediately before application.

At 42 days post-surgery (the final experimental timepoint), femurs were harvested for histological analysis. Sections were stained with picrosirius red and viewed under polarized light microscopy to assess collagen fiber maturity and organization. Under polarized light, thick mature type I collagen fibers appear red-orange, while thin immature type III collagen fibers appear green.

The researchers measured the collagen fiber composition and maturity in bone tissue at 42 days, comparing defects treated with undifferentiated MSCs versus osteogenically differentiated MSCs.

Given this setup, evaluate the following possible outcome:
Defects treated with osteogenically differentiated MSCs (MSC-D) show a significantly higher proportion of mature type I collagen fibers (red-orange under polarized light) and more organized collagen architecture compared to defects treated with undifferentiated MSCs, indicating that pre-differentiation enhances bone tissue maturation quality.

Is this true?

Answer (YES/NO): NO